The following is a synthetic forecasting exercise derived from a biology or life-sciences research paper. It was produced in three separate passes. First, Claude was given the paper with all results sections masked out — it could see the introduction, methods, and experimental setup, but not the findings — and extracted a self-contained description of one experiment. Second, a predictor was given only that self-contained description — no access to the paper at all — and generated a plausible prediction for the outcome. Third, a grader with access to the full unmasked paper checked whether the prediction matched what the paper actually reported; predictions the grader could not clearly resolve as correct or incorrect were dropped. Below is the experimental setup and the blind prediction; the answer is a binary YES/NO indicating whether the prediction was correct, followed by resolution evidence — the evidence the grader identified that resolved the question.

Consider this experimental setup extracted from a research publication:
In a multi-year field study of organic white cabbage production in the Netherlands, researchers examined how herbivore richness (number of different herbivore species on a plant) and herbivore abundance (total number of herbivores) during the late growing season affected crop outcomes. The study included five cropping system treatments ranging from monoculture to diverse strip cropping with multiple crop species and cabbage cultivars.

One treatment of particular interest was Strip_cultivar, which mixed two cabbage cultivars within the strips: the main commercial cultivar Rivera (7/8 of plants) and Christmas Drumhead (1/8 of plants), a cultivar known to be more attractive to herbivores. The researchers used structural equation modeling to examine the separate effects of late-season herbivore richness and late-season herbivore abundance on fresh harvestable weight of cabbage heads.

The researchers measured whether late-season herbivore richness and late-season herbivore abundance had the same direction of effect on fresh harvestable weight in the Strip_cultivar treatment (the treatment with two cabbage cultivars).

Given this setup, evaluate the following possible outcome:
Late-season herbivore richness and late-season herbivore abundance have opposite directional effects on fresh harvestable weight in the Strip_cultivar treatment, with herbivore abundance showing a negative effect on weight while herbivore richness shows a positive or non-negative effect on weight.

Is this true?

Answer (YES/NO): YES